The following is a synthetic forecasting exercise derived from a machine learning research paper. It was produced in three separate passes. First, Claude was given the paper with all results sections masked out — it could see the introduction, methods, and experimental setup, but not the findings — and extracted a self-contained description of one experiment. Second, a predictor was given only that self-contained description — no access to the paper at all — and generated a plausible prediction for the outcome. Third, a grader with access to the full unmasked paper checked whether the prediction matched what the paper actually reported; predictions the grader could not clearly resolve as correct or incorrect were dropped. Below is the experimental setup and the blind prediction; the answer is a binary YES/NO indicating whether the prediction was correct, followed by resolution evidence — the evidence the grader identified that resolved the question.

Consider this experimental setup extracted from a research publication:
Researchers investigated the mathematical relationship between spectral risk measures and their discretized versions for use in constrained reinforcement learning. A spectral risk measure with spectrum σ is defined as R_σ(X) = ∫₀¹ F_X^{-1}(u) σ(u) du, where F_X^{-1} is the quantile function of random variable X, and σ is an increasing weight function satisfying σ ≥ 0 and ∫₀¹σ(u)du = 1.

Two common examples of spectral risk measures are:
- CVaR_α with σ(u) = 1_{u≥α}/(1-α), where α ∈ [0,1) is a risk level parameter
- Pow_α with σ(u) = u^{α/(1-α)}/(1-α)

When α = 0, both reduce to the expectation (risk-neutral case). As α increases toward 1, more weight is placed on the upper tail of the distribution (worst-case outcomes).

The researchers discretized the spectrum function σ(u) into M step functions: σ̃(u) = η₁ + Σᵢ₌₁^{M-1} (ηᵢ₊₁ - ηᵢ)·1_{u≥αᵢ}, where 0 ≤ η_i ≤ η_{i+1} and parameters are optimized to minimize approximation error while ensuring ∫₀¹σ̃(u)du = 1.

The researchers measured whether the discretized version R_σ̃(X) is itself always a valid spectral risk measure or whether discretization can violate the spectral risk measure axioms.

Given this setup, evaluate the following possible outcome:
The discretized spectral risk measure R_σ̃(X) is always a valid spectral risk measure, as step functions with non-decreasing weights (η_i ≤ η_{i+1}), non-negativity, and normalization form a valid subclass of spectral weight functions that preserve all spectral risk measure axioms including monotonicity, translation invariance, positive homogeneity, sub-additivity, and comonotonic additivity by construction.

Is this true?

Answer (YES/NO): YES